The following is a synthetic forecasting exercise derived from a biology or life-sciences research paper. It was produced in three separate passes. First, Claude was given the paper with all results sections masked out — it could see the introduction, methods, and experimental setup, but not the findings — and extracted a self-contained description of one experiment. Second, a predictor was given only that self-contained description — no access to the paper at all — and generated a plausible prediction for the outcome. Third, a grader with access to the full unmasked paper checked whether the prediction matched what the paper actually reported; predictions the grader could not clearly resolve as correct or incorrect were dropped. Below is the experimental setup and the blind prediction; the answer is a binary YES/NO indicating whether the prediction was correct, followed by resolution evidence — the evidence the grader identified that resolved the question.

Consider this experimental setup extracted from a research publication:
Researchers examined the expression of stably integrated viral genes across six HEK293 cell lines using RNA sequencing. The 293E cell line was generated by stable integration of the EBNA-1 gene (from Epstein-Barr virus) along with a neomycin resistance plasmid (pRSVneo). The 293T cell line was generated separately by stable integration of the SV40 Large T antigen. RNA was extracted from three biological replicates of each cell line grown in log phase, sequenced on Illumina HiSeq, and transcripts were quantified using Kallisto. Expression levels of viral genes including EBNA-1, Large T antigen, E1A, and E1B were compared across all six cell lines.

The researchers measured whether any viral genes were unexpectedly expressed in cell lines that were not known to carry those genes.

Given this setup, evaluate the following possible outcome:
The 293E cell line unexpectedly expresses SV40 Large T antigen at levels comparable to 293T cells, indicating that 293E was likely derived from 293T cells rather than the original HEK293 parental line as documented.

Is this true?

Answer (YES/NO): NO